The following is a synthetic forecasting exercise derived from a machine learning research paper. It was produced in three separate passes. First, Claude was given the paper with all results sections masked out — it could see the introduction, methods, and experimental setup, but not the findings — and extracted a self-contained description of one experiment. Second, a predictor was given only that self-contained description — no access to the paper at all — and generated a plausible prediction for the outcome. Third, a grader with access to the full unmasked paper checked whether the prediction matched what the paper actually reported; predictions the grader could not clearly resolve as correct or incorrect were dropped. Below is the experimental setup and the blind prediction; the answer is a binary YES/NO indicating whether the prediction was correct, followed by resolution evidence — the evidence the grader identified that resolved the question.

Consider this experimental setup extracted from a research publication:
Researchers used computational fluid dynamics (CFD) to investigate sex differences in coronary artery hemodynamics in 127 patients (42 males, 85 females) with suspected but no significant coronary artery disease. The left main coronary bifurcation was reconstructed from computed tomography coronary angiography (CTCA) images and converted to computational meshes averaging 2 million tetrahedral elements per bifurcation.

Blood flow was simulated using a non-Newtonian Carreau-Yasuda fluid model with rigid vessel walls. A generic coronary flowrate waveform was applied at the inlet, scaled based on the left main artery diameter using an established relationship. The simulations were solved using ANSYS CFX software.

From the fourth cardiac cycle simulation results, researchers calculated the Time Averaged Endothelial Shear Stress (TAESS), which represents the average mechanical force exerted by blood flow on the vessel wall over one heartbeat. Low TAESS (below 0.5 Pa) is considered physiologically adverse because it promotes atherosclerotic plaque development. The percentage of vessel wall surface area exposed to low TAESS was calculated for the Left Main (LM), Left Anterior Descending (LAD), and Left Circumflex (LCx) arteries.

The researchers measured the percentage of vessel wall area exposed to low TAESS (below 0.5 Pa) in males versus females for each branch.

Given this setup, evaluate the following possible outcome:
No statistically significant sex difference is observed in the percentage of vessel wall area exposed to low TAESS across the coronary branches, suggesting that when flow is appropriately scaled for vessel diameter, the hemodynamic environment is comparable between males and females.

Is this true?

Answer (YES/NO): NO